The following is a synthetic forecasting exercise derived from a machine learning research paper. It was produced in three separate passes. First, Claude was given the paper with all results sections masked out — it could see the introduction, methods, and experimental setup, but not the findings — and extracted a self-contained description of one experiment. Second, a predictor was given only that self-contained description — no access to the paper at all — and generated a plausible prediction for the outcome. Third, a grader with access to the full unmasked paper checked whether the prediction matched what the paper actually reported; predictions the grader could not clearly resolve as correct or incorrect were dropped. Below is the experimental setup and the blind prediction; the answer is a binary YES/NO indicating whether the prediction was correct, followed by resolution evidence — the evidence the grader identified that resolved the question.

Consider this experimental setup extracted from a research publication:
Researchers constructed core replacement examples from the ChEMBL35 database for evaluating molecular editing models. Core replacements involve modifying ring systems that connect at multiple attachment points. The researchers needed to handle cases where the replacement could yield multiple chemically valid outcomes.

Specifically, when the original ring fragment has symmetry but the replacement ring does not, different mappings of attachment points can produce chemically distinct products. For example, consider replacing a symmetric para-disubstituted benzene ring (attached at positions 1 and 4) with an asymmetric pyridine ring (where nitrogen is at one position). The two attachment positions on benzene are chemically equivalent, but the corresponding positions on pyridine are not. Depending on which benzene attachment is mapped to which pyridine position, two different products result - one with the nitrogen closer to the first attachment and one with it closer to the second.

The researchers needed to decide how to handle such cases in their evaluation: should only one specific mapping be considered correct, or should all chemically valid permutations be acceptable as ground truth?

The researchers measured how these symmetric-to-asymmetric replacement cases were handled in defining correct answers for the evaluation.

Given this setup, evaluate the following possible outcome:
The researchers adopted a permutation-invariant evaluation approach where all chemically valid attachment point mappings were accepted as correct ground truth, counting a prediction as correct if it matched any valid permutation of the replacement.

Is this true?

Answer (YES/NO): YES